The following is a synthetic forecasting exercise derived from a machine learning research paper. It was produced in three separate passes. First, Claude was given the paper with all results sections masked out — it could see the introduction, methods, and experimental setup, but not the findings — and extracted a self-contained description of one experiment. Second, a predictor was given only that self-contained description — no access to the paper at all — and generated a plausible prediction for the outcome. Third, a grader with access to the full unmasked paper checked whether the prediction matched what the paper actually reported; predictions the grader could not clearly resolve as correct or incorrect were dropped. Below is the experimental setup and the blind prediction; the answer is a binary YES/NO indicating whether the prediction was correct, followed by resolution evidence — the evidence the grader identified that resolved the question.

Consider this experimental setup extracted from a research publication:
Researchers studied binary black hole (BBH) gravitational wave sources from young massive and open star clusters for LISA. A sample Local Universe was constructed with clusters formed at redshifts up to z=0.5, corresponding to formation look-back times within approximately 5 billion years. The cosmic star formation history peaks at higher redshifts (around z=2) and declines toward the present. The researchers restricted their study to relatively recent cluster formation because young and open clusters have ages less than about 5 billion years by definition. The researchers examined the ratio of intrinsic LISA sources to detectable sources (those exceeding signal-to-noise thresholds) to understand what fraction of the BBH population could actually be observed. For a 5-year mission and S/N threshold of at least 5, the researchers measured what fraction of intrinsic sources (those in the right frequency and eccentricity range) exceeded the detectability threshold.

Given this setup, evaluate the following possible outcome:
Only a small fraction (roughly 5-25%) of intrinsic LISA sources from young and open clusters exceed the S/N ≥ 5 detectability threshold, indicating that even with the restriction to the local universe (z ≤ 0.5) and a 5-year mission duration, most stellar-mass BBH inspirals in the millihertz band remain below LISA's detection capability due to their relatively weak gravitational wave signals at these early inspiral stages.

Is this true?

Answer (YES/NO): YES